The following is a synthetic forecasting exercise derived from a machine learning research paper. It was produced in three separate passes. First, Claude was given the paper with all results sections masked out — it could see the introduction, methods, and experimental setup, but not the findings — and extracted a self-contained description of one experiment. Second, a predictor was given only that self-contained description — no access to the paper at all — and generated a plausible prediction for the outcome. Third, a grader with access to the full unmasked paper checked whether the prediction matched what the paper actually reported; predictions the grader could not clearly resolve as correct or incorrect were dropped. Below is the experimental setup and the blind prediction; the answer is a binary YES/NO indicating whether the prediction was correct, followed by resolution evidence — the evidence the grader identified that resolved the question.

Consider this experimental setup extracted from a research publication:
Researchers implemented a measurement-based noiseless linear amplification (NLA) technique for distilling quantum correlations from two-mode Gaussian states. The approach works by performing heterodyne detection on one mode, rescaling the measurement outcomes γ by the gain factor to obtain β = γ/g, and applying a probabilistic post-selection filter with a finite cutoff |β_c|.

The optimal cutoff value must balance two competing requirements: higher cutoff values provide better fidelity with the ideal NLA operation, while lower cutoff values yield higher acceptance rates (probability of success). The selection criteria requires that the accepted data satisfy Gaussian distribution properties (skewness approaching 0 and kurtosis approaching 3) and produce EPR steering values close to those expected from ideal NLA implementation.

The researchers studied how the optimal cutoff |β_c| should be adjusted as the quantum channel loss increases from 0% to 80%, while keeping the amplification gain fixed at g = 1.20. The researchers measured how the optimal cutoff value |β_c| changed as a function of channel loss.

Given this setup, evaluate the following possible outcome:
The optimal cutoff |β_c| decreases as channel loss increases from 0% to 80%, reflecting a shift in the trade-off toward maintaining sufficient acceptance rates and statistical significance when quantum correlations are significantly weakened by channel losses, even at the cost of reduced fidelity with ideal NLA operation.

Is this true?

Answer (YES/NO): YES